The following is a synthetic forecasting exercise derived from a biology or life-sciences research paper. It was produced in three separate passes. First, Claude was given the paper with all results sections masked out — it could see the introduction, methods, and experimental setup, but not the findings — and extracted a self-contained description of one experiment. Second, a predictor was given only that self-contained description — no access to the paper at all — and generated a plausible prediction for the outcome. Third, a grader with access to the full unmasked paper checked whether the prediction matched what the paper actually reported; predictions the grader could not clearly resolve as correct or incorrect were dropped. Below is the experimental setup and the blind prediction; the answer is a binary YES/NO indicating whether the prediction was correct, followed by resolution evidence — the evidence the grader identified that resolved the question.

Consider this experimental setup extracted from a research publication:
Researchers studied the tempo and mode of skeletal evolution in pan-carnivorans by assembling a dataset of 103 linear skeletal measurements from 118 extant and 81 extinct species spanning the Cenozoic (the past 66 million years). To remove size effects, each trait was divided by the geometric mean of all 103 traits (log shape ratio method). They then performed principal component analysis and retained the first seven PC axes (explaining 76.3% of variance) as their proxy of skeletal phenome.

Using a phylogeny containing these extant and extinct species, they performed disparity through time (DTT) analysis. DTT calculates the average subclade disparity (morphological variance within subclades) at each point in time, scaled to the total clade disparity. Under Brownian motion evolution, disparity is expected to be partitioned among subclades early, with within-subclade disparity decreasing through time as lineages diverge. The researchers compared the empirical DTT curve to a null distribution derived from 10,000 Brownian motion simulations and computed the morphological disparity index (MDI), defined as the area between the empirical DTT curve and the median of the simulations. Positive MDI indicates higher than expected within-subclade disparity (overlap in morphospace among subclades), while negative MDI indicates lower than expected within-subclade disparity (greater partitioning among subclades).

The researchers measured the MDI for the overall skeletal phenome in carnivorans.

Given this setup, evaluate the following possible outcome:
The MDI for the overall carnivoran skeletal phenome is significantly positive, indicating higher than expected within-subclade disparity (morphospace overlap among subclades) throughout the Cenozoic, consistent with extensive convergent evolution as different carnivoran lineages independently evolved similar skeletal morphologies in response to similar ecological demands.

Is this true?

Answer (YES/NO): NO